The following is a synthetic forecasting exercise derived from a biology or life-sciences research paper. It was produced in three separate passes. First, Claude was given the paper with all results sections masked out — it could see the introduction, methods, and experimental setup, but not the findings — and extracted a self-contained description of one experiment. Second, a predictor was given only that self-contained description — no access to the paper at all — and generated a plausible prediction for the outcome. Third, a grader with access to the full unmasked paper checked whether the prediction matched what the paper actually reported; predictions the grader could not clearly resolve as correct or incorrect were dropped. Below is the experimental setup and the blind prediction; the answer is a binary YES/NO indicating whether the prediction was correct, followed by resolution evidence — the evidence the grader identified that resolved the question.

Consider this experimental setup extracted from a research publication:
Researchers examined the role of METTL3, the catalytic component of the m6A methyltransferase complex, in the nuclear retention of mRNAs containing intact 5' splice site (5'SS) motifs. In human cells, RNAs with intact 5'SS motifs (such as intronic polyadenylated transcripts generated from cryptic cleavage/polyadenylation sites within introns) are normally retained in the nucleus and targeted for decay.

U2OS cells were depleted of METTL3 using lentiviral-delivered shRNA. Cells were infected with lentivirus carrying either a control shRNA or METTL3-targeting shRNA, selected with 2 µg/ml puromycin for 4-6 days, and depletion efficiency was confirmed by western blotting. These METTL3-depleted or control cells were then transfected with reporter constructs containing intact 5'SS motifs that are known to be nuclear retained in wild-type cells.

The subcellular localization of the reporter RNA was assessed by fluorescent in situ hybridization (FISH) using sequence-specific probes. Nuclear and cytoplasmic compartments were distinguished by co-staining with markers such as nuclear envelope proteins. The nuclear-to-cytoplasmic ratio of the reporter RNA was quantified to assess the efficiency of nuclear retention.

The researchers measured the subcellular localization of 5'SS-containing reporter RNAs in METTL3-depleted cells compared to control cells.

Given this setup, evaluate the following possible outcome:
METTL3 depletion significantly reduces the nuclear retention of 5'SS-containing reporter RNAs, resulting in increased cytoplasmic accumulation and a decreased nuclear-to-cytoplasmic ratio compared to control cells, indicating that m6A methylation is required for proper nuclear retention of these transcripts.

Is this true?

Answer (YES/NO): YES